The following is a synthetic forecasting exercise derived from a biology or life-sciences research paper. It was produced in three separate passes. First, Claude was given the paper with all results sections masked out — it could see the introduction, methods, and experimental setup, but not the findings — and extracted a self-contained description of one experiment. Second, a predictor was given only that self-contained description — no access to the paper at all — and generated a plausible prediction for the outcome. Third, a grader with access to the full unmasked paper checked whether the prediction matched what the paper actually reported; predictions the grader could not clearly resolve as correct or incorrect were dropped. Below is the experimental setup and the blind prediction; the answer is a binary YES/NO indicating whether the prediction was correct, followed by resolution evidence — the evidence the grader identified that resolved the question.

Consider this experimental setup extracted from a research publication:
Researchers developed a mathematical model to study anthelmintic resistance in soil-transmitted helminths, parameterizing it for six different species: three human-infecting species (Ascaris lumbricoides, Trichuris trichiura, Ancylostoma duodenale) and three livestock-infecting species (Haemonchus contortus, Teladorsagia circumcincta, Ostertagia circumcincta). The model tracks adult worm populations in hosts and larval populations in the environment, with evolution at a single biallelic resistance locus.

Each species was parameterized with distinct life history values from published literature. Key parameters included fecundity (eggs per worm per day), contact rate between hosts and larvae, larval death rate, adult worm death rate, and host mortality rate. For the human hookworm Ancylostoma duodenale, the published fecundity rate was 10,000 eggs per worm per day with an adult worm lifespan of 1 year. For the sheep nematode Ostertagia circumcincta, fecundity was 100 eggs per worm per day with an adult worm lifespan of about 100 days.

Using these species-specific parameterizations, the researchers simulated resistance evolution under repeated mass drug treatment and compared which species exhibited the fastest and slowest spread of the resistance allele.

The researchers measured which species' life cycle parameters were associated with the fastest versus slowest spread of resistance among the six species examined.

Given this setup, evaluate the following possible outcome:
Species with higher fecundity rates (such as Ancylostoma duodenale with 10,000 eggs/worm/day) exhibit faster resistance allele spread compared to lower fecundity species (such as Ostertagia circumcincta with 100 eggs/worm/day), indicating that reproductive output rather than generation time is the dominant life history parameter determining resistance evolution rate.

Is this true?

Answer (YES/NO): NO